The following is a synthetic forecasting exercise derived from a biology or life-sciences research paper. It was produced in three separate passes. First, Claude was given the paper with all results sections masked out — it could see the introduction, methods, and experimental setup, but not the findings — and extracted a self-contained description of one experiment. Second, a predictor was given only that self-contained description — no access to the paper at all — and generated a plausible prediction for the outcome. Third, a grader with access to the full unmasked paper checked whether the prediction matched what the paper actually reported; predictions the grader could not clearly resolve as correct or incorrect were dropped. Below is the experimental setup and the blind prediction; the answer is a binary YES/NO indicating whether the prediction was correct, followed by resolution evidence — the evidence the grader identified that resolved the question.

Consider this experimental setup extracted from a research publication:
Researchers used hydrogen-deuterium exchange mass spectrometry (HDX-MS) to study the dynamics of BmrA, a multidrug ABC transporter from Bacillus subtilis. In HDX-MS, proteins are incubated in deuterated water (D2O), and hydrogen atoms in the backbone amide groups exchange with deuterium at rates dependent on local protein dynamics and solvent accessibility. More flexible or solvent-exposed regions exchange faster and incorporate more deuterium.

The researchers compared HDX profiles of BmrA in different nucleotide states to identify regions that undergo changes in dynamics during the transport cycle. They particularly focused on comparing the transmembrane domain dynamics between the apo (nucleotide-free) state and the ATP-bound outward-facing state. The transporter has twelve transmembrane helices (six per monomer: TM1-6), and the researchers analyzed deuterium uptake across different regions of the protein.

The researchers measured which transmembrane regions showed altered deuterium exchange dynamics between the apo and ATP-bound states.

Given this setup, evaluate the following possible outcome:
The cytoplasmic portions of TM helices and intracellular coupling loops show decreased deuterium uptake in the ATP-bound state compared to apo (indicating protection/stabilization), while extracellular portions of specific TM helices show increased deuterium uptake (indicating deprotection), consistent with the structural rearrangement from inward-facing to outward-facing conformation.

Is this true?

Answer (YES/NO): NO